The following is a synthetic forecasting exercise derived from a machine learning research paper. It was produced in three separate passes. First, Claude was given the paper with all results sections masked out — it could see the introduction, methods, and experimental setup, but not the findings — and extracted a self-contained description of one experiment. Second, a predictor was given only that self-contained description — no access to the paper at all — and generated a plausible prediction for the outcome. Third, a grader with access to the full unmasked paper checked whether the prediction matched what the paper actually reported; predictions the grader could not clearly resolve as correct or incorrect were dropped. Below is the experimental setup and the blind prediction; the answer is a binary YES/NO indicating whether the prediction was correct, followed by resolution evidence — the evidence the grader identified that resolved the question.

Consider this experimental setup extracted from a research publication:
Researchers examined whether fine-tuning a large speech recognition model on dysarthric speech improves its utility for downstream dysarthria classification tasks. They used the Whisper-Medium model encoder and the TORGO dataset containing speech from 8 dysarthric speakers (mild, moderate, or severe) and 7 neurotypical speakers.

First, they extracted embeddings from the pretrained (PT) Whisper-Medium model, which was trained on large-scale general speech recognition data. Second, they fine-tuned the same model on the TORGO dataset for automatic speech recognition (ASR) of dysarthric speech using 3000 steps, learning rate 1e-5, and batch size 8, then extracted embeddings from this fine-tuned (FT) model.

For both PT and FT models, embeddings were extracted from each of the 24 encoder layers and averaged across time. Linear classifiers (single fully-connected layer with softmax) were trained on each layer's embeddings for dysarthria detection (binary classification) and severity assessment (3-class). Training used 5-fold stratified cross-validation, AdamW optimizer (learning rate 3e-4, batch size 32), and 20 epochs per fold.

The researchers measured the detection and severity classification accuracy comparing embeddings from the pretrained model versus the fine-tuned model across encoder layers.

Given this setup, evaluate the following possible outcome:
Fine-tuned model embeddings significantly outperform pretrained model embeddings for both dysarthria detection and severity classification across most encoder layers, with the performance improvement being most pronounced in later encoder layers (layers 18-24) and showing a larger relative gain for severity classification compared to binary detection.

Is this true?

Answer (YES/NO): NO